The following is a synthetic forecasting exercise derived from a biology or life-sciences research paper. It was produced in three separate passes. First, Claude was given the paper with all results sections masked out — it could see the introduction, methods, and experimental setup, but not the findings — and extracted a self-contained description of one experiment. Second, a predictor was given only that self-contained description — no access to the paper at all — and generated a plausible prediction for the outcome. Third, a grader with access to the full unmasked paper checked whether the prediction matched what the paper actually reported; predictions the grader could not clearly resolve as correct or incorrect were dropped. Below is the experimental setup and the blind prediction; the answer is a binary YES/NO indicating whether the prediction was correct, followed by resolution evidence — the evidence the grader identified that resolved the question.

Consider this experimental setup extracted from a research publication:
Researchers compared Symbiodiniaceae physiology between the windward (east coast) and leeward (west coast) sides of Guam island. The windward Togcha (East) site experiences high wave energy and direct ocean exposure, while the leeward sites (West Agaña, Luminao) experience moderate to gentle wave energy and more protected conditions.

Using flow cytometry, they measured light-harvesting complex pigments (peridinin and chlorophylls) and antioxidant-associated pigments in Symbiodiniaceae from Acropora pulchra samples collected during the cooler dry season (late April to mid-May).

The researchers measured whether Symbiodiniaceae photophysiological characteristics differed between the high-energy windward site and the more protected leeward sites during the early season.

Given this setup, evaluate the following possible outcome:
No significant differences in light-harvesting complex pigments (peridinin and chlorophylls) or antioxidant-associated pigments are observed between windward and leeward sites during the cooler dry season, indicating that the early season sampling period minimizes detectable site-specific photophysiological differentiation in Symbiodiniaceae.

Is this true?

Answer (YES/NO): NO